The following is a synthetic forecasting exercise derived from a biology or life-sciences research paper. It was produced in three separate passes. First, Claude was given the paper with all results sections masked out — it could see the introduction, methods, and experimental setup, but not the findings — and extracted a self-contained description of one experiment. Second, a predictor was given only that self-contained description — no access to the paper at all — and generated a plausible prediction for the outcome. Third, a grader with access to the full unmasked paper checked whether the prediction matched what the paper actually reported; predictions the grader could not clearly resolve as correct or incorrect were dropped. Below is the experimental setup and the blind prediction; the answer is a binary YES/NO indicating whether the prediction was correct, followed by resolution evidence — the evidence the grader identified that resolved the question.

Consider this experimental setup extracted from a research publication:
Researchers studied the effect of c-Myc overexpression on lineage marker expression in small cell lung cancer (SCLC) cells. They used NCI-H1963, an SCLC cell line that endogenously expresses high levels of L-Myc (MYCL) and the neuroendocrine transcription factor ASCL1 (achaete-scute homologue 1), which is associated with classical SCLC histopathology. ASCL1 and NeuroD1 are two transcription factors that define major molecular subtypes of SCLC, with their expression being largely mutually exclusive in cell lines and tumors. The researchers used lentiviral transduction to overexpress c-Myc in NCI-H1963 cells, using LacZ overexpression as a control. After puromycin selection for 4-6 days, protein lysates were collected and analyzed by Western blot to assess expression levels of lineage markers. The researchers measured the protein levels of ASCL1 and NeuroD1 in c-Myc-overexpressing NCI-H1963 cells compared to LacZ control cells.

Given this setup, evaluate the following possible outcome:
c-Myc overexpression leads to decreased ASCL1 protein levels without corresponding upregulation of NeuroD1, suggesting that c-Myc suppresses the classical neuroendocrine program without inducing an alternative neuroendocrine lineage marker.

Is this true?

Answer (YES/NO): NO